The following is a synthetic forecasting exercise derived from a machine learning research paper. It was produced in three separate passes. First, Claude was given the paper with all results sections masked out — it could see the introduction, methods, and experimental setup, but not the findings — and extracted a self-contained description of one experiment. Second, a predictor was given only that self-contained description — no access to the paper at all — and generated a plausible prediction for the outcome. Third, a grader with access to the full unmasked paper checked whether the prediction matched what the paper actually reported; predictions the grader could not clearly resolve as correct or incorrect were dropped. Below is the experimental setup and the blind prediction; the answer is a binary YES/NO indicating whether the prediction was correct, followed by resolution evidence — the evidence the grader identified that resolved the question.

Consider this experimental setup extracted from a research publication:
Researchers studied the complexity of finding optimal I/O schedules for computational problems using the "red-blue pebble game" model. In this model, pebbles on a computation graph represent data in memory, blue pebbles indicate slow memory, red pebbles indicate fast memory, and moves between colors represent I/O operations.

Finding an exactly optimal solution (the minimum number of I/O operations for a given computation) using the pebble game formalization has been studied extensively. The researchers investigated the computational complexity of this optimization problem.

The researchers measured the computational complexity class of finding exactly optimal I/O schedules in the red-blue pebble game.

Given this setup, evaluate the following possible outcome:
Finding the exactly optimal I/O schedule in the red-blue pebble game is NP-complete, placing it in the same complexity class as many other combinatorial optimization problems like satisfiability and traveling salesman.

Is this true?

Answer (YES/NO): NO